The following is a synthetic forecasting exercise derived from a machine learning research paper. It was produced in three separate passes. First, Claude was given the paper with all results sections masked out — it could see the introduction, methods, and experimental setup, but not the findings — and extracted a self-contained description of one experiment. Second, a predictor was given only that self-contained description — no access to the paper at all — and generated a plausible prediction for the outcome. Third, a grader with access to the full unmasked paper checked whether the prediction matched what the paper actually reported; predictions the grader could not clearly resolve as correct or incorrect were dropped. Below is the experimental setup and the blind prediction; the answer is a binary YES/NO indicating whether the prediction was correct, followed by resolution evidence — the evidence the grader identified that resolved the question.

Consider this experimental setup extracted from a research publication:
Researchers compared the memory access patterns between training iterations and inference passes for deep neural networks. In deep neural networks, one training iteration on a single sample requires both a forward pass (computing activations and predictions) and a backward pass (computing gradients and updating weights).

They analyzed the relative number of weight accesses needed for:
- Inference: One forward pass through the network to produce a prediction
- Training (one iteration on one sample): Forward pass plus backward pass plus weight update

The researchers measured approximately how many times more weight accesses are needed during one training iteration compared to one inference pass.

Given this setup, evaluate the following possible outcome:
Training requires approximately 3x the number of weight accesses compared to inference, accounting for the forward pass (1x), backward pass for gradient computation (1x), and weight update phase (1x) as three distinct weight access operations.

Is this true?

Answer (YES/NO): YES